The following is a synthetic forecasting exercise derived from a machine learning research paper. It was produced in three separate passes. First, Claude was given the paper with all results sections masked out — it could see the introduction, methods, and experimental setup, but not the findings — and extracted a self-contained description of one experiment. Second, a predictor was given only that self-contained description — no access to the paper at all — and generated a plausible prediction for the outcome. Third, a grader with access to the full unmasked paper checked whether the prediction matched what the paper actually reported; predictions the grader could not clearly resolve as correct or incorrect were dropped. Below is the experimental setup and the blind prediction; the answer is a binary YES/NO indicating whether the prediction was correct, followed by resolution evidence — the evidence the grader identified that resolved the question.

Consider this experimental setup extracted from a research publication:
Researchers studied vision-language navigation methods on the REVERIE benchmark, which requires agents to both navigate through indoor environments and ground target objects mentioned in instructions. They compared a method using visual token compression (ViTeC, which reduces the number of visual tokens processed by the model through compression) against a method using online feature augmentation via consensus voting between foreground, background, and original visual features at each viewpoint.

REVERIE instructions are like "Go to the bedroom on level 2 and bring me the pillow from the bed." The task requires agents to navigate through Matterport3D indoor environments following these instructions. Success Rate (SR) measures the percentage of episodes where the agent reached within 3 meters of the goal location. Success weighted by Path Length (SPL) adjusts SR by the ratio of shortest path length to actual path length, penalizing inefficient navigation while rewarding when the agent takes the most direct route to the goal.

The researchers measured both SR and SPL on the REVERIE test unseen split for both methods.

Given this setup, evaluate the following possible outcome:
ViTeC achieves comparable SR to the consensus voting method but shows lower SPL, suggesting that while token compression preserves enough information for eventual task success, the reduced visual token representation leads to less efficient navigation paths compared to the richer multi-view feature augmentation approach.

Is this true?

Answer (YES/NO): NO